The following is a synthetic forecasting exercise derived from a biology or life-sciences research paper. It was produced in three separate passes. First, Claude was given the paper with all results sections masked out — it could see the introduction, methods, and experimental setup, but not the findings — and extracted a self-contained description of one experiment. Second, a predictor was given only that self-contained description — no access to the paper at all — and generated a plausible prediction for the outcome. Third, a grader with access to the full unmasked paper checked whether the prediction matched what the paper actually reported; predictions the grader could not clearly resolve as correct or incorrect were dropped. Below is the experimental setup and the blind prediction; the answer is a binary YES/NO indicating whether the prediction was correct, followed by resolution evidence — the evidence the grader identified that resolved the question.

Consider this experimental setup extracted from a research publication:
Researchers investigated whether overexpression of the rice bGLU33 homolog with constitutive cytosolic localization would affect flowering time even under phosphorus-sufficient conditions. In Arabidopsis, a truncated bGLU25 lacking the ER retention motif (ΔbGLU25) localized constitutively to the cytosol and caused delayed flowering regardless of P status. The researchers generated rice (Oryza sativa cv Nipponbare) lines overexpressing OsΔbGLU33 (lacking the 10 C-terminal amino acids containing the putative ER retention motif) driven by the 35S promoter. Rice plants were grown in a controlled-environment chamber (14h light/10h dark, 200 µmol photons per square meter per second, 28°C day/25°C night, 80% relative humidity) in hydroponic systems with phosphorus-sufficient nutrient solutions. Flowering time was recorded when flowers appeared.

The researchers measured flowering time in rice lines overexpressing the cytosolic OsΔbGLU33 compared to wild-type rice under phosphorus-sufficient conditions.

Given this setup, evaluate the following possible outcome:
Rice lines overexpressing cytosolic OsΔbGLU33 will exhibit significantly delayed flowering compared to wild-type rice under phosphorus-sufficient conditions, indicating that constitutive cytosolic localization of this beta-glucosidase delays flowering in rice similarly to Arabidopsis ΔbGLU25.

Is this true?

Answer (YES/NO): YES